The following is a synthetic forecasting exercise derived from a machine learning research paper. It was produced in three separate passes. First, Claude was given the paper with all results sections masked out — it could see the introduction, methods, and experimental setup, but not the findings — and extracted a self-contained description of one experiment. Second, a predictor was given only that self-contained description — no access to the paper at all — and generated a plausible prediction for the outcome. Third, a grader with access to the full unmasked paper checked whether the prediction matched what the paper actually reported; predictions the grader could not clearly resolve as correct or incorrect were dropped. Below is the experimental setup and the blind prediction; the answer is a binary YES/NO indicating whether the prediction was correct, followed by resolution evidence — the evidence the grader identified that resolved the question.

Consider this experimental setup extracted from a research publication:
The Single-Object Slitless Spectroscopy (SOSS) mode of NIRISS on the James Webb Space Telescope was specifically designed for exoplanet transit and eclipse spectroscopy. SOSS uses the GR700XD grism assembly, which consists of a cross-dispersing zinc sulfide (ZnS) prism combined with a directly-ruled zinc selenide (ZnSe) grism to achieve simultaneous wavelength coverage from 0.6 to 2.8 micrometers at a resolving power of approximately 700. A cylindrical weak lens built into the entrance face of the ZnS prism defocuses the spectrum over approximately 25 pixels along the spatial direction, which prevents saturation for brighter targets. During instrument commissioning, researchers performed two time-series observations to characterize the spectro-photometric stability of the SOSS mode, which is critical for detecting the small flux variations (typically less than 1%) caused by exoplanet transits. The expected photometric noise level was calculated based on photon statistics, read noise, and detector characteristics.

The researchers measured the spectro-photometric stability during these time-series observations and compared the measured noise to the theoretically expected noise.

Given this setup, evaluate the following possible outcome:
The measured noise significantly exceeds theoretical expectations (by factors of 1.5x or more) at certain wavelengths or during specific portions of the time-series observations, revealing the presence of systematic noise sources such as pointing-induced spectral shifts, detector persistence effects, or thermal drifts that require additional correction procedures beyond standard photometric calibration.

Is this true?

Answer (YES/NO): NO